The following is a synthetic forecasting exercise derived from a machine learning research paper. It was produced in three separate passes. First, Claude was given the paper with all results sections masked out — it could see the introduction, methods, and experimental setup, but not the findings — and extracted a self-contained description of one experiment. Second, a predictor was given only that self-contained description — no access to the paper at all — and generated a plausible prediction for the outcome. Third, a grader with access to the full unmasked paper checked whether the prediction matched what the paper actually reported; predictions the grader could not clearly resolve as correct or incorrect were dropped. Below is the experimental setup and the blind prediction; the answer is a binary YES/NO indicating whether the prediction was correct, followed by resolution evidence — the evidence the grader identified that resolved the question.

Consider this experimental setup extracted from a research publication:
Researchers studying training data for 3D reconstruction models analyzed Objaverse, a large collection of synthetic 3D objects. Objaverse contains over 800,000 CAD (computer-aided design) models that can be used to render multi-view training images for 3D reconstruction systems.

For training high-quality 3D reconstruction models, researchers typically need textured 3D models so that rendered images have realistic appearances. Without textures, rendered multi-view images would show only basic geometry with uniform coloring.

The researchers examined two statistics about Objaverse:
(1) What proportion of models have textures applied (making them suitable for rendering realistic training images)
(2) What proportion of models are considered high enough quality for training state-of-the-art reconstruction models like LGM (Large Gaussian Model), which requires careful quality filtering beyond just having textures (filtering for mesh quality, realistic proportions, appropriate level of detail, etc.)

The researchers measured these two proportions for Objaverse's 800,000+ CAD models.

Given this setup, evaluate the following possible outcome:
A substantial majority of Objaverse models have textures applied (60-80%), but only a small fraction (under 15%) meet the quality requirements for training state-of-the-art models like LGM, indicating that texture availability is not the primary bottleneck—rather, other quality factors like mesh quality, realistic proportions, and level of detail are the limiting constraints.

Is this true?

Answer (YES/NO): NO